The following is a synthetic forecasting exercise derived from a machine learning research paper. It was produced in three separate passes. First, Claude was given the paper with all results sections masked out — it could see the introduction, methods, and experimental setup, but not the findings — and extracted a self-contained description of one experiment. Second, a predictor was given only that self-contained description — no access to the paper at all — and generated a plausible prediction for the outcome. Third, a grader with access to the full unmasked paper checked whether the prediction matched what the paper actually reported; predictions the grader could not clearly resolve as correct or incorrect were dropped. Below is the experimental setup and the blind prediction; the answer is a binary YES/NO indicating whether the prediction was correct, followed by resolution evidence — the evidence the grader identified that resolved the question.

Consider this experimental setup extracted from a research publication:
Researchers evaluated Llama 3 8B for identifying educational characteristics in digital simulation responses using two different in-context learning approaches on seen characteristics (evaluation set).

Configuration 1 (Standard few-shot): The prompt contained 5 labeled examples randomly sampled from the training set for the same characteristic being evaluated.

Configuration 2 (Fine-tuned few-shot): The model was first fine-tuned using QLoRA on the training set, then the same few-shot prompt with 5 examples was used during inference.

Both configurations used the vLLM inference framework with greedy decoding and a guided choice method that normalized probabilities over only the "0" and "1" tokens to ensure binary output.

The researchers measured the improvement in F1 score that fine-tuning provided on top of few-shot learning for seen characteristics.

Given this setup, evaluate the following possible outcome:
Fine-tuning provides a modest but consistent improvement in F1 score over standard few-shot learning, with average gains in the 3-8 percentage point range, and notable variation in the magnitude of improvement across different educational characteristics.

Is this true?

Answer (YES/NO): NO